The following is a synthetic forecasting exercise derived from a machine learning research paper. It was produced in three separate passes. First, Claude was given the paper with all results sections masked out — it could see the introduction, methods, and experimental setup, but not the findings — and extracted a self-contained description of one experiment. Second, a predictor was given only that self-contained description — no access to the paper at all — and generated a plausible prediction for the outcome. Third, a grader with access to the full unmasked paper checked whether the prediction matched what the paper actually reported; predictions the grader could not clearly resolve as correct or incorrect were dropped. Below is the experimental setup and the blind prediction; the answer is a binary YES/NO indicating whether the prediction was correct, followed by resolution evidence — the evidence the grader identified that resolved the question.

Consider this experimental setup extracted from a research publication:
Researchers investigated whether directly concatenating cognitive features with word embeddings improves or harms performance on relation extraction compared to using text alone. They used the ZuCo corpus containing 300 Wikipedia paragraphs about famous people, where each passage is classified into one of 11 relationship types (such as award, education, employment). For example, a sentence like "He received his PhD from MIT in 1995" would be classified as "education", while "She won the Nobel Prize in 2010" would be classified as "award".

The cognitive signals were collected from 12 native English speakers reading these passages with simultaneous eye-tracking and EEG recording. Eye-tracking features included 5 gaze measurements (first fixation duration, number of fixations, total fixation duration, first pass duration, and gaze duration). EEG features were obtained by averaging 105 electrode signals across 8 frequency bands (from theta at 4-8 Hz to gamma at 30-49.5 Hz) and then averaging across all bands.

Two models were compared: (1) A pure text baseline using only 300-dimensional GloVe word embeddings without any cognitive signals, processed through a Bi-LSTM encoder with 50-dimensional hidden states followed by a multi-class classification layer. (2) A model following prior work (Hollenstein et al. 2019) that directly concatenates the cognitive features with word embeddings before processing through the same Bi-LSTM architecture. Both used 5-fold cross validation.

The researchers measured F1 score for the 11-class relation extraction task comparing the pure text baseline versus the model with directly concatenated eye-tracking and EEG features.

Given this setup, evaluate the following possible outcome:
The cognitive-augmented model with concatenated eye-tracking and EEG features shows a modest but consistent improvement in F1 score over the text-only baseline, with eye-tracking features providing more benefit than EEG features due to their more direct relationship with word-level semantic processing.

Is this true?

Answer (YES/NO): YES